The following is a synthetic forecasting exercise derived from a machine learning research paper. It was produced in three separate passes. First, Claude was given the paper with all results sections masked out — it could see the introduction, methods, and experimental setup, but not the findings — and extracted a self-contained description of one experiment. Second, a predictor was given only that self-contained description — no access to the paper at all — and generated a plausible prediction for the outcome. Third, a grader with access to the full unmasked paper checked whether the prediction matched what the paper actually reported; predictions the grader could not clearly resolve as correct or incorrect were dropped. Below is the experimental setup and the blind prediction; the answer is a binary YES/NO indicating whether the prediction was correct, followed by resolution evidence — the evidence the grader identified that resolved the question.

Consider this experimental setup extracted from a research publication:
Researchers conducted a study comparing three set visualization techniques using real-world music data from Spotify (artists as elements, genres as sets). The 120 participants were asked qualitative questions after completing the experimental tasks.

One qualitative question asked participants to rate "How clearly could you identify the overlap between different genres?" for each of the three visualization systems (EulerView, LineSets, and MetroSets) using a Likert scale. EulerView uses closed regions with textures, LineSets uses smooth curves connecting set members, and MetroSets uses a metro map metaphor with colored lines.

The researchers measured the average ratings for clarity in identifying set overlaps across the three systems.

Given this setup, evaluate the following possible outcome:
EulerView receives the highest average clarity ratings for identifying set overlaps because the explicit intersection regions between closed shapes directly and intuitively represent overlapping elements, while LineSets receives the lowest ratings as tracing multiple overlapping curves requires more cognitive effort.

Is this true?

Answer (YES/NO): NO